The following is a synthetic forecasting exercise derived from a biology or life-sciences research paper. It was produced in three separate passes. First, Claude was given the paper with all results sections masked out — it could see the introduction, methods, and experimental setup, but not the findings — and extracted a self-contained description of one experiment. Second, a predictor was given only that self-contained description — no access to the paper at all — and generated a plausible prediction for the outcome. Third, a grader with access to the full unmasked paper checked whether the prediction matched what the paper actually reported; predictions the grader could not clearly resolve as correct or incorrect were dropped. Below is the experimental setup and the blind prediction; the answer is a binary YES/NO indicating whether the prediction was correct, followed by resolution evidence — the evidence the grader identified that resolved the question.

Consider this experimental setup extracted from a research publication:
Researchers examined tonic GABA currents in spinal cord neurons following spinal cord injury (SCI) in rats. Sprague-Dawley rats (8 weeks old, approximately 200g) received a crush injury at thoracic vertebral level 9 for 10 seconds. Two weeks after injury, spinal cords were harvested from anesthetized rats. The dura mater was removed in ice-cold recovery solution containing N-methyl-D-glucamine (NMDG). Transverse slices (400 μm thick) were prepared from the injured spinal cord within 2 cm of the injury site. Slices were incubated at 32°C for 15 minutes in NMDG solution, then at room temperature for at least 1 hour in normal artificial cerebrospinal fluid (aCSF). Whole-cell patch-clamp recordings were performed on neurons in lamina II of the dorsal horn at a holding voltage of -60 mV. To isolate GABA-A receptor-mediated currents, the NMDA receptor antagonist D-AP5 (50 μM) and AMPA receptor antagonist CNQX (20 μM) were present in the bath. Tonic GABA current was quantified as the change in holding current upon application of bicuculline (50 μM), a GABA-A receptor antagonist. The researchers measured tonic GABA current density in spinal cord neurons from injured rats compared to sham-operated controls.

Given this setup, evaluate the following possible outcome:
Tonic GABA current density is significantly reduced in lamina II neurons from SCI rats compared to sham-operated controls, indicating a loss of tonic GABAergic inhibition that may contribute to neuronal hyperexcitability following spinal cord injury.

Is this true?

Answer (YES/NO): NO